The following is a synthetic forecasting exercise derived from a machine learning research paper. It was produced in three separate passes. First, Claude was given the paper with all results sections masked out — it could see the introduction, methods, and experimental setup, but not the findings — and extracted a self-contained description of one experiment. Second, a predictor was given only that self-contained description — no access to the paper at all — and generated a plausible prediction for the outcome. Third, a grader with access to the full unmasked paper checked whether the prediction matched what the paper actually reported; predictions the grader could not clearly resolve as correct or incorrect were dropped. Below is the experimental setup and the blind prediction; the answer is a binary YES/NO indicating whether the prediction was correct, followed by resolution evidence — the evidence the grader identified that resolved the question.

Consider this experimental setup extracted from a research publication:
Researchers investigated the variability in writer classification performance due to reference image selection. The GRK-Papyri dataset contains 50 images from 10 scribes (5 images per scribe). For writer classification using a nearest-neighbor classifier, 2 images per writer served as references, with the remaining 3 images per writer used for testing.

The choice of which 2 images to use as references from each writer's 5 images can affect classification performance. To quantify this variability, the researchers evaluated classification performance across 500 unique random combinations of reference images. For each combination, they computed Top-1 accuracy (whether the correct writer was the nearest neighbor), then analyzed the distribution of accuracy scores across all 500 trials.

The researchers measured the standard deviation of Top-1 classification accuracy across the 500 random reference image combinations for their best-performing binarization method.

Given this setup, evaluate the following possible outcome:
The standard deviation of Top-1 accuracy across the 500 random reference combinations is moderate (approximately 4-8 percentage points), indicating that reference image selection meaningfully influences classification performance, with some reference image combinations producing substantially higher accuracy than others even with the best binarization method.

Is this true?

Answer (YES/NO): NO